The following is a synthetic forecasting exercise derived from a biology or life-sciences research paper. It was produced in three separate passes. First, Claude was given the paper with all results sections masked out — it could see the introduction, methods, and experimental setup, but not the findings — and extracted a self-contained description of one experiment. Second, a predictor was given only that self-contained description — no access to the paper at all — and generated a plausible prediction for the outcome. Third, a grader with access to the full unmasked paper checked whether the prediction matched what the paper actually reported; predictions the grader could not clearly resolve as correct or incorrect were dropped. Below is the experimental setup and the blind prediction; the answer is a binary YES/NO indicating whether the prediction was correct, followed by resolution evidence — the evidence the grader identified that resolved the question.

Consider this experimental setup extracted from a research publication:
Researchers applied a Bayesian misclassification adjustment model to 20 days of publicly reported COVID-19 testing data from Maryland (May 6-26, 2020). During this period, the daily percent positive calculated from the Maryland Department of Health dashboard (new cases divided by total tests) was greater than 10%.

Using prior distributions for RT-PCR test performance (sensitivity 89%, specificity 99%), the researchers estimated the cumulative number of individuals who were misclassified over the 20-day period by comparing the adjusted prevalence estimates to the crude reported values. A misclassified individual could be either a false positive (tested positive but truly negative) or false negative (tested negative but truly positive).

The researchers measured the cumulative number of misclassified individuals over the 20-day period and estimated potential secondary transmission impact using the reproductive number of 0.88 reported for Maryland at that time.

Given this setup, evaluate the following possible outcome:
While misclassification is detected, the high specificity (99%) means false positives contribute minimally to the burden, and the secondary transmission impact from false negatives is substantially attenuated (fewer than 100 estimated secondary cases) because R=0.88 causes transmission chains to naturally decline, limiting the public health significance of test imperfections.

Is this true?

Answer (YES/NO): NO